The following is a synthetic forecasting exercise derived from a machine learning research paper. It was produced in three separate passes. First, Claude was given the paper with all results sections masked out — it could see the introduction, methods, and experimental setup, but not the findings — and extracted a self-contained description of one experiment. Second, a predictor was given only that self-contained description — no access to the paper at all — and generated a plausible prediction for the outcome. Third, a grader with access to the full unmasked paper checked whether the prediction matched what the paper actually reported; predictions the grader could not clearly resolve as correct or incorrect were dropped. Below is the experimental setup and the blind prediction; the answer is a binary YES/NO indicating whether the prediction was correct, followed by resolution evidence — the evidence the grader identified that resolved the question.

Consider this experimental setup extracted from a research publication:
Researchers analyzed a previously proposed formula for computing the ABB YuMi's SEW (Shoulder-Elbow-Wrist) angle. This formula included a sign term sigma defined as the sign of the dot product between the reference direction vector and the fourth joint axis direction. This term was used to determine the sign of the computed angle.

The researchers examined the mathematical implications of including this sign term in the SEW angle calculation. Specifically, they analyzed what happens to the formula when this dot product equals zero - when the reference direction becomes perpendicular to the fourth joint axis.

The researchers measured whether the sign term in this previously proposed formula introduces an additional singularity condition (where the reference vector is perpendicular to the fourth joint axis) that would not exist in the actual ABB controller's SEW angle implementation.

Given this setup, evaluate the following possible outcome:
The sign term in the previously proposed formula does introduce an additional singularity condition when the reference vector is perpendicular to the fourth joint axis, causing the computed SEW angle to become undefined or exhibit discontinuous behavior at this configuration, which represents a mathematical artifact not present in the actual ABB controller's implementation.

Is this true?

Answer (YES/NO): YES